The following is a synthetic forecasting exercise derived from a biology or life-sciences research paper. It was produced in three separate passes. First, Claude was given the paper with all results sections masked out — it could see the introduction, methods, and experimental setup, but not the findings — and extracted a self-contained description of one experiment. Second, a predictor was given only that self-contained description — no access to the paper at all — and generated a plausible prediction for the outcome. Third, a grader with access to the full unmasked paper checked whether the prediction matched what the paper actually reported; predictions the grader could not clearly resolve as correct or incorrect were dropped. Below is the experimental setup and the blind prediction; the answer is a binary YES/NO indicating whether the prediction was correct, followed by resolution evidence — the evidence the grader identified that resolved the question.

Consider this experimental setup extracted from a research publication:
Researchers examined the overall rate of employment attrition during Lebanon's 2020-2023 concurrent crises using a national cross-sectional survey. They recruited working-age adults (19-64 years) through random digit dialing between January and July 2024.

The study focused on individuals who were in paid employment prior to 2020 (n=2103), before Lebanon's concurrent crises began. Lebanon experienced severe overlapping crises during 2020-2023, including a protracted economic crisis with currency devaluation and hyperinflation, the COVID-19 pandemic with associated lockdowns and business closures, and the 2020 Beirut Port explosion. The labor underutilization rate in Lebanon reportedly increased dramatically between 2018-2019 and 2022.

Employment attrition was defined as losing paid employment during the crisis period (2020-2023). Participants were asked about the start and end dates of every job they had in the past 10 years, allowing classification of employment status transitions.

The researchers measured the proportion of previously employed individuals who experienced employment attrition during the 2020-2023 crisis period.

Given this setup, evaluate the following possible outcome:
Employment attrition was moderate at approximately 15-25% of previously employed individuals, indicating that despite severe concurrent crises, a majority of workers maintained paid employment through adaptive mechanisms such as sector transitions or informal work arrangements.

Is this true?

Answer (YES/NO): NO